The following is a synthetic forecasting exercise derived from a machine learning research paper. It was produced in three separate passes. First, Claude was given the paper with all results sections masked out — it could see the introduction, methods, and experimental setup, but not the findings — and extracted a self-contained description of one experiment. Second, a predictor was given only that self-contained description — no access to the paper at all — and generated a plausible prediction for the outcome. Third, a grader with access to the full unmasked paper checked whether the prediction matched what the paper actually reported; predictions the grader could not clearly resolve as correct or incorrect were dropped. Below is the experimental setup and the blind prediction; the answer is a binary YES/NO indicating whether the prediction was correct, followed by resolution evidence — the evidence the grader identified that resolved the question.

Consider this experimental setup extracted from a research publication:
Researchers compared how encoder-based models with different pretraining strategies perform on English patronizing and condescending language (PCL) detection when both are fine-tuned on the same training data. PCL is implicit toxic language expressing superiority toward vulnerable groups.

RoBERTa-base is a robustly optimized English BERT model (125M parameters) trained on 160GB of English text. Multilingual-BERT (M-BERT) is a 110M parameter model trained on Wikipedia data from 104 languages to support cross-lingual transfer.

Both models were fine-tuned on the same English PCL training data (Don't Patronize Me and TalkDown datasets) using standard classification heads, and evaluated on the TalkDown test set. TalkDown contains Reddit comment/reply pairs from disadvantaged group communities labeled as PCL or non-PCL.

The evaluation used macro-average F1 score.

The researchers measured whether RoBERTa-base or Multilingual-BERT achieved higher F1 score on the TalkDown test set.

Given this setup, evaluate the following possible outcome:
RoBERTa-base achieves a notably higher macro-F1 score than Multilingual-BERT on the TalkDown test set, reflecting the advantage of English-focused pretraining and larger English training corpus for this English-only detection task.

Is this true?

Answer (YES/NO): NO